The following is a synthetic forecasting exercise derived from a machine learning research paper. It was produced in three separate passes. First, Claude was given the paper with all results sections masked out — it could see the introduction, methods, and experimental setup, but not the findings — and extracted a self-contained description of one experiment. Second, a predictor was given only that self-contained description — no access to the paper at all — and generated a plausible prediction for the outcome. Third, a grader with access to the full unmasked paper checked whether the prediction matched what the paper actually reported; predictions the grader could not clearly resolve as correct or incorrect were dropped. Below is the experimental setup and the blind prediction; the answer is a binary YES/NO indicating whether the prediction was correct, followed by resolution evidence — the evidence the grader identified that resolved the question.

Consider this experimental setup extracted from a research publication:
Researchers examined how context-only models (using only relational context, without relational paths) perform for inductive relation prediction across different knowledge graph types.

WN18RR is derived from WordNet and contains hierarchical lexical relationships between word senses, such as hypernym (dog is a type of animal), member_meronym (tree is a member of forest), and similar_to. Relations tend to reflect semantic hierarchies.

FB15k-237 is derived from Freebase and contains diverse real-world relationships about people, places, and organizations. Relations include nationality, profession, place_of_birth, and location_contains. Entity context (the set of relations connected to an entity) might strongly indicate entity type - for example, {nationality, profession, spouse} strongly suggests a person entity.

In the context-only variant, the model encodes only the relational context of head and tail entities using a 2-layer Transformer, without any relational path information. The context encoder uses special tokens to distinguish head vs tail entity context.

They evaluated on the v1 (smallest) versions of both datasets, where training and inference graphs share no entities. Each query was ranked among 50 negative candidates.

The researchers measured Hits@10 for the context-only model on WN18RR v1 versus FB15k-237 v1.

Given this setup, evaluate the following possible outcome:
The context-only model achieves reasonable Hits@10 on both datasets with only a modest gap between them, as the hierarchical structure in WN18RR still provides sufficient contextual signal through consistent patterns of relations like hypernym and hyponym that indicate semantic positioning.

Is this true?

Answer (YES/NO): NO